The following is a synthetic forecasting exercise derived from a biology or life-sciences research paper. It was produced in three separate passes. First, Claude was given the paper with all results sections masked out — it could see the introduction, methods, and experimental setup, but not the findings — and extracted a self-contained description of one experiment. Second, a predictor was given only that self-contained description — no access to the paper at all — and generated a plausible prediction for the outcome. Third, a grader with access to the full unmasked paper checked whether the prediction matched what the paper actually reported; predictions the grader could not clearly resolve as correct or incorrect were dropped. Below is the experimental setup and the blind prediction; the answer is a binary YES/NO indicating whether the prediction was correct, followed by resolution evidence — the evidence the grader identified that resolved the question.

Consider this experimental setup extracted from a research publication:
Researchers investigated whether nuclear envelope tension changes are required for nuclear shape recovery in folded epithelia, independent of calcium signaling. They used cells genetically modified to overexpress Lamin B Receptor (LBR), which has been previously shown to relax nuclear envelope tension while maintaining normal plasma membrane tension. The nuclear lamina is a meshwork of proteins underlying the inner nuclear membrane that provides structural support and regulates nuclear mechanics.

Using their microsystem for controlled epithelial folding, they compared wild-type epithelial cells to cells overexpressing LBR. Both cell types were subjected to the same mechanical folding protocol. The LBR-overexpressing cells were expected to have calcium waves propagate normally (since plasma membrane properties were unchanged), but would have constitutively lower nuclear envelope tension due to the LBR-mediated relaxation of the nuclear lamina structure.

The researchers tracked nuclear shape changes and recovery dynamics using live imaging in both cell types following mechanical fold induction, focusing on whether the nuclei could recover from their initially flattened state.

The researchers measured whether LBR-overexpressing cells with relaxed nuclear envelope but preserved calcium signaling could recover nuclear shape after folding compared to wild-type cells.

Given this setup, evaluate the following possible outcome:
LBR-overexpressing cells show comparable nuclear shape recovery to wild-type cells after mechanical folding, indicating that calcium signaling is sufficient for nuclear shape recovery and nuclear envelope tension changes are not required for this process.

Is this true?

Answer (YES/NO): NO